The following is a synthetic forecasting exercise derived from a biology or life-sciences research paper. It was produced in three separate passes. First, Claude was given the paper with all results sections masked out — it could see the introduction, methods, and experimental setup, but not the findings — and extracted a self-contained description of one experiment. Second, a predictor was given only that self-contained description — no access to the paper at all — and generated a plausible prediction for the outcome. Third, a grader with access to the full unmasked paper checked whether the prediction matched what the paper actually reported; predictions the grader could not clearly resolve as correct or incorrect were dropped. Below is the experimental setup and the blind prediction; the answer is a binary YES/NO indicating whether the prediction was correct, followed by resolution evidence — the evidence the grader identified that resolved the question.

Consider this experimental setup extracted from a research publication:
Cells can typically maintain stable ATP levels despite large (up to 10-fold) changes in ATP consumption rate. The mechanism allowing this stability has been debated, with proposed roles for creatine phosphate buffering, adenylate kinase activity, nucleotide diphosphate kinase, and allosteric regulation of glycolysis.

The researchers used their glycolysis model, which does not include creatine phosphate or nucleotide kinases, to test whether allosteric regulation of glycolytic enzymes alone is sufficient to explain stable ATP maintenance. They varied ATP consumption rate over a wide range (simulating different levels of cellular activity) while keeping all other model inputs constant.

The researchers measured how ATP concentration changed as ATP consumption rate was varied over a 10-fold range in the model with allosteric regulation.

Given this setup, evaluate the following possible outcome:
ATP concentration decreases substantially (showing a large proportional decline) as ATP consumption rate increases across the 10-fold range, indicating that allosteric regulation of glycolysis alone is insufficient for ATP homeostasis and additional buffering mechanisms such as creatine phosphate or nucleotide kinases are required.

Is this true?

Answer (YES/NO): NO